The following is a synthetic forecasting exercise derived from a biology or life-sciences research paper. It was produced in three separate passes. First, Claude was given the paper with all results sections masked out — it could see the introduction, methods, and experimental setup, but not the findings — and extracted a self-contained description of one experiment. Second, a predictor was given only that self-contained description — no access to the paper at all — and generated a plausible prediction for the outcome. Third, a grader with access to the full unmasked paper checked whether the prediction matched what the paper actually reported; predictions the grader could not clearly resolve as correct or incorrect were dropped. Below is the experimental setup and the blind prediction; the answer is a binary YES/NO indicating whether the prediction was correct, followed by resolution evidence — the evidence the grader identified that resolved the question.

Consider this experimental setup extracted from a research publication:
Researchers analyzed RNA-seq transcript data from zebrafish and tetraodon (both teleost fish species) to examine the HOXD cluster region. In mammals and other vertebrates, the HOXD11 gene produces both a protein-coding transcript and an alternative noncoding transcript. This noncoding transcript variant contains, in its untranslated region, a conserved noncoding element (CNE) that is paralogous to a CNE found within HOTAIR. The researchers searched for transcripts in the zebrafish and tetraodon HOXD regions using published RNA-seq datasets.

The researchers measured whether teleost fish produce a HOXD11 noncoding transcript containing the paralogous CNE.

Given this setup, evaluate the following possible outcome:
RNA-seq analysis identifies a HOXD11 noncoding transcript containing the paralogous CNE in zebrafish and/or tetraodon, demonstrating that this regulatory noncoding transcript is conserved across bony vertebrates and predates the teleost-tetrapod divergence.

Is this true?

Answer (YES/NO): NO